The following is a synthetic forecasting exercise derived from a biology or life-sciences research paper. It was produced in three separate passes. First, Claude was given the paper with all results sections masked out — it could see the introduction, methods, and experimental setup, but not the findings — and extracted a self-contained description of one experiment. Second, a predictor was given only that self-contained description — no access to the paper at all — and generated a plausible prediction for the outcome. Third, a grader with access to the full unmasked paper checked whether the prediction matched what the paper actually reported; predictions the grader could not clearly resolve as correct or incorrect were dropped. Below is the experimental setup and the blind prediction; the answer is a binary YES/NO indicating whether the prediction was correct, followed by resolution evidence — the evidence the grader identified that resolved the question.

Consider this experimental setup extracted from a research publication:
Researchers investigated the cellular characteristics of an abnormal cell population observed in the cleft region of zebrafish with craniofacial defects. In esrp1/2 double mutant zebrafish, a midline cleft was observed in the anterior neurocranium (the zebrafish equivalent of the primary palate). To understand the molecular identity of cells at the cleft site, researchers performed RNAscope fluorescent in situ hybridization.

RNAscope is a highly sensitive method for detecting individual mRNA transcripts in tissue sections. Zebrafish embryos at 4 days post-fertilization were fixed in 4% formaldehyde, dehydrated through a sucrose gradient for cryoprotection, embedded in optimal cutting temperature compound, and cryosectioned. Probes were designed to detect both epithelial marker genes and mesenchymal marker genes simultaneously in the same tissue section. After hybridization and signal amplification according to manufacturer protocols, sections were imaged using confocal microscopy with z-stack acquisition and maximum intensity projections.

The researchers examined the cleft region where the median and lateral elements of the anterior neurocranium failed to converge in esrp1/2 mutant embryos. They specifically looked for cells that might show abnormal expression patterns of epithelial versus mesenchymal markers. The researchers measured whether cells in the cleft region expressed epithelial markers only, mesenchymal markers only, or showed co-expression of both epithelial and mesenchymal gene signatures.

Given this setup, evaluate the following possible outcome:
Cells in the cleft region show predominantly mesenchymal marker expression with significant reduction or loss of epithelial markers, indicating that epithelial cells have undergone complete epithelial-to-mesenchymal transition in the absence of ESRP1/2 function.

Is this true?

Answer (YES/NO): NO